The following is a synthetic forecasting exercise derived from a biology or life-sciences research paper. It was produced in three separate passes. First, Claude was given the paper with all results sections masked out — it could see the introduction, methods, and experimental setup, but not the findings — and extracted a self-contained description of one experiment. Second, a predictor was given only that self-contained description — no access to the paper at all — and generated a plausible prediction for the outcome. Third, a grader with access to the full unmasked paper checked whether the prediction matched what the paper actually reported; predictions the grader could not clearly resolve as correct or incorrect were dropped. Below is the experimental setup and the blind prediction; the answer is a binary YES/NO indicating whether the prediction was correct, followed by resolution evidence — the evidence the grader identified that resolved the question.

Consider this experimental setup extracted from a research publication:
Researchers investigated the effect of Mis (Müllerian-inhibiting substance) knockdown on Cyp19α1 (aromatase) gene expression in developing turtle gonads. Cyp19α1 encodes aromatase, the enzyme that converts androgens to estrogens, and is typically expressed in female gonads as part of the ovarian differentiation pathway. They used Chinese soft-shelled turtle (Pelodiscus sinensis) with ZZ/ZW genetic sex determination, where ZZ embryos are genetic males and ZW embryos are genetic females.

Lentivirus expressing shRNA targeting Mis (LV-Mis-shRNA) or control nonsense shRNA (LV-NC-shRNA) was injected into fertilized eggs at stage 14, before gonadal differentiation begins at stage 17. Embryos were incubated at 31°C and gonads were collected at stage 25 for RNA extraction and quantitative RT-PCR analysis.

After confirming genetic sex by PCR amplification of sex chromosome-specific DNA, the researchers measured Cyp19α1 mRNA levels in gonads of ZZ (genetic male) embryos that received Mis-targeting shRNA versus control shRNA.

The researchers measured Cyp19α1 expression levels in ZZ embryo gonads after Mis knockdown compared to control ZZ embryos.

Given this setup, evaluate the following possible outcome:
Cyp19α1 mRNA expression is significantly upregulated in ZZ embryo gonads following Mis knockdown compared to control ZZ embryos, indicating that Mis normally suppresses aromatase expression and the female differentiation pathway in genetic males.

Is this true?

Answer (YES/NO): YES